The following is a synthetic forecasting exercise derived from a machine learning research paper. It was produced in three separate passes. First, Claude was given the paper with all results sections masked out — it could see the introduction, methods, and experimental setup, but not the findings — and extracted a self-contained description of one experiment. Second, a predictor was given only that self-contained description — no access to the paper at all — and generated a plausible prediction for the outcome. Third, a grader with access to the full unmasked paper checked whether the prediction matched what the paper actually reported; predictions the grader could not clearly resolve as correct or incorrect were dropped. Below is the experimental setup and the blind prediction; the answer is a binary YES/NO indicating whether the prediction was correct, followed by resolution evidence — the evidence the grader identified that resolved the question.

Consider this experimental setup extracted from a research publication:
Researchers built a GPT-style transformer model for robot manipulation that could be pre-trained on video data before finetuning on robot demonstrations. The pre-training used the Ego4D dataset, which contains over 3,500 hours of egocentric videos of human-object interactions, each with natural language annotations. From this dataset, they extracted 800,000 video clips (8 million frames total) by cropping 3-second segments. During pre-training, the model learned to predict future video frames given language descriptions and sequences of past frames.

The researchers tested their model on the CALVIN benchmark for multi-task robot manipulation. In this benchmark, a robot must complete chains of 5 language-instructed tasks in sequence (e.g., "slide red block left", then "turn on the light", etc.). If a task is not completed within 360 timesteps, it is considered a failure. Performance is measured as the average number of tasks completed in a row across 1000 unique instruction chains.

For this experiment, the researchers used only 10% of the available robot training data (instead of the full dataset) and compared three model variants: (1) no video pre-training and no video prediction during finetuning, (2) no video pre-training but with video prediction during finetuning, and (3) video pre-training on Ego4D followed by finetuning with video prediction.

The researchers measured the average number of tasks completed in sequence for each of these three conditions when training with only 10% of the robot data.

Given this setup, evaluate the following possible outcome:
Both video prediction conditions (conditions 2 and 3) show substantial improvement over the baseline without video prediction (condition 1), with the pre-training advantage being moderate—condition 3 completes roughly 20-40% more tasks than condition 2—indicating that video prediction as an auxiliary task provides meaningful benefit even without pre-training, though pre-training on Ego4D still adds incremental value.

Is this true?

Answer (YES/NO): YES